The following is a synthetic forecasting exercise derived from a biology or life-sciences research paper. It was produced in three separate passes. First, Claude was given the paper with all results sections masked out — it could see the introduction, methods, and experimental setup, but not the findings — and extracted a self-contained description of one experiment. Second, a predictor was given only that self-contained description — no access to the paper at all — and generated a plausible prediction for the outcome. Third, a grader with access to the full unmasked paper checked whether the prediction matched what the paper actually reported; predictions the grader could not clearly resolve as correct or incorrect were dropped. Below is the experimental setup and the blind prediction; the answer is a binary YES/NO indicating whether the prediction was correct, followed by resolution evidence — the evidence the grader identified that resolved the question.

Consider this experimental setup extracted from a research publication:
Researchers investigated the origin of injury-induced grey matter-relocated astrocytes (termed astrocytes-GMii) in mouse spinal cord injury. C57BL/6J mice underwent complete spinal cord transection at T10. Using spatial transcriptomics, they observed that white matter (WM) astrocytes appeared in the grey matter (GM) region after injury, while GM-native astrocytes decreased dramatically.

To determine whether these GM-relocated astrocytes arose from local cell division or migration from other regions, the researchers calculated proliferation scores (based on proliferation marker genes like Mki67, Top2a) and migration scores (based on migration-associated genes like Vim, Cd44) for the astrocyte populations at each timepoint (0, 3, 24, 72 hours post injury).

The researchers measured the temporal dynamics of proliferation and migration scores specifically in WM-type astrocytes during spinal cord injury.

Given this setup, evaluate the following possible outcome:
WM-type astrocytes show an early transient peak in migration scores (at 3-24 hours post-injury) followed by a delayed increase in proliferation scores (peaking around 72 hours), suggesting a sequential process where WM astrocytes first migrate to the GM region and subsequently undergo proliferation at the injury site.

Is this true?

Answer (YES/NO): NO